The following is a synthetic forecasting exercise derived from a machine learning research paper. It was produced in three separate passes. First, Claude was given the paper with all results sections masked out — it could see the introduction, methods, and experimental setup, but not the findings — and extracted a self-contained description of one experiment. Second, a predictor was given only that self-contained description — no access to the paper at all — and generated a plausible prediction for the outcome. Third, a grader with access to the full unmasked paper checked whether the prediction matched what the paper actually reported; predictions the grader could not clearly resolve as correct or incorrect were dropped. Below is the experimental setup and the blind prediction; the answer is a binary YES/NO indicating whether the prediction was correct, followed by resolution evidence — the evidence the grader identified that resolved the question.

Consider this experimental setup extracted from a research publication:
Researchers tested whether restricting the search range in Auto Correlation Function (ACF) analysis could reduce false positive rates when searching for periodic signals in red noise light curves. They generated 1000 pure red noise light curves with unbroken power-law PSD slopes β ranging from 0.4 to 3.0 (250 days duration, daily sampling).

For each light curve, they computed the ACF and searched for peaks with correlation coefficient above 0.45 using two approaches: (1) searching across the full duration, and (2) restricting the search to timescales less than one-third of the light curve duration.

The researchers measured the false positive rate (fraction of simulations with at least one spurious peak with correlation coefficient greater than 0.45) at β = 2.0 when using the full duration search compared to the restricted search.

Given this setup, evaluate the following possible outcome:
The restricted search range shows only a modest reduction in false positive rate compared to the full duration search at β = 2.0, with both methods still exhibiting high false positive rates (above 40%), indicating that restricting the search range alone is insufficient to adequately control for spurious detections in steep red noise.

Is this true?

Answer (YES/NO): NO